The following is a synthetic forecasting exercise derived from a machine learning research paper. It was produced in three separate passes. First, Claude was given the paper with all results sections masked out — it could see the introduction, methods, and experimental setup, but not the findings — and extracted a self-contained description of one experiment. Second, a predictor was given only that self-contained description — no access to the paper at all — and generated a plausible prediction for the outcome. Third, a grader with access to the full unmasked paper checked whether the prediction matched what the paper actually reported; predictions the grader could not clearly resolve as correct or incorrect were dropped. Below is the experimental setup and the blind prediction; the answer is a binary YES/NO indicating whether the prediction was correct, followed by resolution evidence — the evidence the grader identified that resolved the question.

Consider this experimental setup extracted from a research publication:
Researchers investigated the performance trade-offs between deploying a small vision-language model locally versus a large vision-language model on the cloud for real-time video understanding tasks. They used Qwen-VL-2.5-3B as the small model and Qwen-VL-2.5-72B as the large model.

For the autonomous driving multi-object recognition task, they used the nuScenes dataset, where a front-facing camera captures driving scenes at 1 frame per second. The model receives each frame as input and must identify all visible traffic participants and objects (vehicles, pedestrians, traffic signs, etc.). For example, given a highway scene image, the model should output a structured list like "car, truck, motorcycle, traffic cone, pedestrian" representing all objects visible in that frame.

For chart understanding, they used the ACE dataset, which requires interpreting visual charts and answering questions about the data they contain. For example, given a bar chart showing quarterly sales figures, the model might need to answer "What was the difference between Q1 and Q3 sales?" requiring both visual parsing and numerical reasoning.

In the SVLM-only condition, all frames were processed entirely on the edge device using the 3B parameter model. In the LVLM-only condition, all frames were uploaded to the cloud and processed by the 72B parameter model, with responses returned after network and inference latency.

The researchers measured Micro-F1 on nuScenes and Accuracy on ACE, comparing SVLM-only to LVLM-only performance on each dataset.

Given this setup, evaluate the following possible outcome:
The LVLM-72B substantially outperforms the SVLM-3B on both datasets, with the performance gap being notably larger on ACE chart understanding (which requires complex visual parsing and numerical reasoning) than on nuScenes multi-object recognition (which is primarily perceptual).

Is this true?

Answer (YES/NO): NO